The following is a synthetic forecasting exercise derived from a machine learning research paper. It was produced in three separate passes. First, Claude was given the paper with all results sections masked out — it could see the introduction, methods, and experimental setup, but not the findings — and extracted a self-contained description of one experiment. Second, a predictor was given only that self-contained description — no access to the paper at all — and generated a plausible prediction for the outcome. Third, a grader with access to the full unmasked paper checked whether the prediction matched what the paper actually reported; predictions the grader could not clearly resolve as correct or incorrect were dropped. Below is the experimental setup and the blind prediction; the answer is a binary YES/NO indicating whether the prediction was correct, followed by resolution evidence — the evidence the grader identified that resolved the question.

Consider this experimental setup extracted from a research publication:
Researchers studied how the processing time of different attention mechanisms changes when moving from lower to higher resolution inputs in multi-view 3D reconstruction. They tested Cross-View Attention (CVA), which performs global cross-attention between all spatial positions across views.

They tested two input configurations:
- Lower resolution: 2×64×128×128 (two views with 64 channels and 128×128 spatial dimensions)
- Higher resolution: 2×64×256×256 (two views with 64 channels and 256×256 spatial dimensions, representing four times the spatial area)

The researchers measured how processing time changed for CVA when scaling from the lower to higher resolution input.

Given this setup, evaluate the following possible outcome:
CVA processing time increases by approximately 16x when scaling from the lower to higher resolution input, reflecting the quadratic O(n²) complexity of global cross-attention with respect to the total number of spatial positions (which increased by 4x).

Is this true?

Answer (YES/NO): NO